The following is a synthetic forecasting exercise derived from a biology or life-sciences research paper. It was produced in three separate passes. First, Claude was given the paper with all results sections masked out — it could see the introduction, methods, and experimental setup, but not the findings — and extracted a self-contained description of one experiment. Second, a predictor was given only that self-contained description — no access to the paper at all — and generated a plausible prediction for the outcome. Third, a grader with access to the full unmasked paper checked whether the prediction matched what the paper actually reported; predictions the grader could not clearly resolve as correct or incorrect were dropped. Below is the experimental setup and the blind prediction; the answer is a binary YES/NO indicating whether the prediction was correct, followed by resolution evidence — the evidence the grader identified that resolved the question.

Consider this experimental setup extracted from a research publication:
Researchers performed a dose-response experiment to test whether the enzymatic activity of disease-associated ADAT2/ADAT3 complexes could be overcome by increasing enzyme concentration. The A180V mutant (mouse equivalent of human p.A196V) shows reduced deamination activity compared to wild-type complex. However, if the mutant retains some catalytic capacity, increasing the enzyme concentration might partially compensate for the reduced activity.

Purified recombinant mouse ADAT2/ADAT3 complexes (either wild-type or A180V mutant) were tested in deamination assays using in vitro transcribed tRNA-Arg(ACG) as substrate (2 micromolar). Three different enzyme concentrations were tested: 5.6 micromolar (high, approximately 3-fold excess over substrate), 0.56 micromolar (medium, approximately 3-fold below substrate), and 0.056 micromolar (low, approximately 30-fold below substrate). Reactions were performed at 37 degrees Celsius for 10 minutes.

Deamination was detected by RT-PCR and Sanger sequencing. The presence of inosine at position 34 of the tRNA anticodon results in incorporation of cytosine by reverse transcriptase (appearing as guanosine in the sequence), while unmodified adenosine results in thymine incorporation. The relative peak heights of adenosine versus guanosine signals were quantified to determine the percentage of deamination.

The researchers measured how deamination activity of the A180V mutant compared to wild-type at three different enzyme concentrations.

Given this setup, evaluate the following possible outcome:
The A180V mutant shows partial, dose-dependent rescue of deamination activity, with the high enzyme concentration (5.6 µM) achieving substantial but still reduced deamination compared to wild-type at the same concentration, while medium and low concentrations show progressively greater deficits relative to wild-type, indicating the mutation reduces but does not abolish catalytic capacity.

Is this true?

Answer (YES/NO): NO